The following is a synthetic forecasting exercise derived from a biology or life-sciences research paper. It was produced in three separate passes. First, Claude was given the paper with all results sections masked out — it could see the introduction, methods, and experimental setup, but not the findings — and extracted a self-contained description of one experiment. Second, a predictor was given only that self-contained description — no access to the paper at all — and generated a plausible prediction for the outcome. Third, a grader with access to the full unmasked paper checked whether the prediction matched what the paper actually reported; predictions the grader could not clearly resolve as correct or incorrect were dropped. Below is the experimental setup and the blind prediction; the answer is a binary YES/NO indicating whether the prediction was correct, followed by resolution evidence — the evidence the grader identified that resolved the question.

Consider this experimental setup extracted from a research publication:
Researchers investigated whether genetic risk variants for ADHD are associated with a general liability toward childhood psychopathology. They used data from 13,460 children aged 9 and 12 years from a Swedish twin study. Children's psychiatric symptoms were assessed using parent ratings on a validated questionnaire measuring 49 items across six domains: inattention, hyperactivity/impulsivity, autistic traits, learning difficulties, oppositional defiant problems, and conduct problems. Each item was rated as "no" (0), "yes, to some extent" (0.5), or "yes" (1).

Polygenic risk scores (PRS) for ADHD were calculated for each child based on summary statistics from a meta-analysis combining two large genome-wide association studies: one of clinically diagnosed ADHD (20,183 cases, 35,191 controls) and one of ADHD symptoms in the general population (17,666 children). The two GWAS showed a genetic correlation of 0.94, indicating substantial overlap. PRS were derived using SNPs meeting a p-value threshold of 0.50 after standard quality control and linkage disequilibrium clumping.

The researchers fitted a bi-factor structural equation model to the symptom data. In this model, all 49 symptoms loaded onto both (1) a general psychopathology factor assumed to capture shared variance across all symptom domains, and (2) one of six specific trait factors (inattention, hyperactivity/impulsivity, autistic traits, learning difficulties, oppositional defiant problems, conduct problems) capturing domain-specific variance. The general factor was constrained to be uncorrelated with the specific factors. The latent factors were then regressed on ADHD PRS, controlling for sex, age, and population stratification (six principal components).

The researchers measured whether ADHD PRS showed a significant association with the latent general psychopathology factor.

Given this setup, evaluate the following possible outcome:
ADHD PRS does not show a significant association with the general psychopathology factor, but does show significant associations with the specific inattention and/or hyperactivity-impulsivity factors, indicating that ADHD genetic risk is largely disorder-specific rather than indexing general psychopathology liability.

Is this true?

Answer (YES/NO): NO